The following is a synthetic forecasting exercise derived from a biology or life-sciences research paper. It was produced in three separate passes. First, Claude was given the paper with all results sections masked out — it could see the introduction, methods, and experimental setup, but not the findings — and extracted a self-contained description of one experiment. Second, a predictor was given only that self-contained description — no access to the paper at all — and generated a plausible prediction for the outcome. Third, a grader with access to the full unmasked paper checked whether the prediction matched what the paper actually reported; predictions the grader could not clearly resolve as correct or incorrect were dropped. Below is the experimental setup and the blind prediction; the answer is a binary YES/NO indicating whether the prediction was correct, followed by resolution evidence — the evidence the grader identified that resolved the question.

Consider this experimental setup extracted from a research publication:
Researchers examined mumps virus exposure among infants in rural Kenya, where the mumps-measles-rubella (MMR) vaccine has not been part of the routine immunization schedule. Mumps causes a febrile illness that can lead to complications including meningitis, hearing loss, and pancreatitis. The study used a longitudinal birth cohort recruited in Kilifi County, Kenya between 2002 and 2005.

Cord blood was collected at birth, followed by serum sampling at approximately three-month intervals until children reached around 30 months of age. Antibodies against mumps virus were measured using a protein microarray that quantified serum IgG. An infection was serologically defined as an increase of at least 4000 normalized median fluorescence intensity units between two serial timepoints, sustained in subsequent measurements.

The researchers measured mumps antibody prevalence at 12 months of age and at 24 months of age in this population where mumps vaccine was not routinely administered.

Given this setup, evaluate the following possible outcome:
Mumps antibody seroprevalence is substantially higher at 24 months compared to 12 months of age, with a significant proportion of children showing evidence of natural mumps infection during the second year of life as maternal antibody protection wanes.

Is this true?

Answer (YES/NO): YES